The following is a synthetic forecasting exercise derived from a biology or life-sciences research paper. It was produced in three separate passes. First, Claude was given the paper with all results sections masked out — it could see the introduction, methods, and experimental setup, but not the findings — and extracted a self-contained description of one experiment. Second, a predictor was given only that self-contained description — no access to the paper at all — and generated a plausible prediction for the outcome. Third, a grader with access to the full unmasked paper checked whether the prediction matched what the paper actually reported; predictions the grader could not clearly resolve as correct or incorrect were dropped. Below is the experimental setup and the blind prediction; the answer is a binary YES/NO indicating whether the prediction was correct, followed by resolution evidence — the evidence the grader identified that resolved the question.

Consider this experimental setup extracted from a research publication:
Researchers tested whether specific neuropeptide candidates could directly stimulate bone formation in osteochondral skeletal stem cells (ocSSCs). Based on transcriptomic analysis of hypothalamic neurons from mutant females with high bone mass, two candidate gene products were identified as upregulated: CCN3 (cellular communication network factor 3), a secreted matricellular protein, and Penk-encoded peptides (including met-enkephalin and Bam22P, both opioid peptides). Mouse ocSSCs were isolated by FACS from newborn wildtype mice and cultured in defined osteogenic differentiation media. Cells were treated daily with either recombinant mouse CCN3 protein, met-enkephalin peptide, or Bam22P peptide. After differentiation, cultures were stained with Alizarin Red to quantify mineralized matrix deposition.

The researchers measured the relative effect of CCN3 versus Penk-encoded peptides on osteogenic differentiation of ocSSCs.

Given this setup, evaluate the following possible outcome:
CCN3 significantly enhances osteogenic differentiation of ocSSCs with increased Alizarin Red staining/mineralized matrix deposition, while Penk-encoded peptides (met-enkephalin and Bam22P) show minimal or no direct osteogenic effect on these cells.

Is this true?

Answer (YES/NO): YES